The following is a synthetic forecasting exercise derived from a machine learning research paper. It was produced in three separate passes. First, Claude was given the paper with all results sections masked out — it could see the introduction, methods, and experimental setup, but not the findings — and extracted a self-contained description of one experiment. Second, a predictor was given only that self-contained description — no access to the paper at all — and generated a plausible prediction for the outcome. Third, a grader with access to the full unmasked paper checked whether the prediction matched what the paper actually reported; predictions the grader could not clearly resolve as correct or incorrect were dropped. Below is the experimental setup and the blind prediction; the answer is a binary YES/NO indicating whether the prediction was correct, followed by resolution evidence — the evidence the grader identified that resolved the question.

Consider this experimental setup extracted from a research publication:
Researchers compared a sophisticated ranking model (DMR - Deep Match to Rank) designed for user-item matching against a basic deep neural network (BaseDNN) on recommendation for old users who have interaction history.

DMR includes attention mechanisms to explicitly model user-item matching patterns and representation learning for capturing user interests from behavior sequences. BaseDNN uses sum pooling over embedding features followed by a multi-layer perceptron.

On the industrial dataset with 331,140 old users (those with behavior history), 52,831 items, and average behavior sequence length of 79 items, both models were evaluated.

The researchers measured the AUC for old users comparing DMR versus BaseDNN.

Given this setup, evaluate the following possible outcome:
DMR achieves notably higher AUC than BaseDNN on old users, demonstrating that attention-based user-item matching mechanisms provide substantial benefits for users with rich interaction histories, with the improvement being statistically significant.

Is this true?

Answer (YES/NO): NO